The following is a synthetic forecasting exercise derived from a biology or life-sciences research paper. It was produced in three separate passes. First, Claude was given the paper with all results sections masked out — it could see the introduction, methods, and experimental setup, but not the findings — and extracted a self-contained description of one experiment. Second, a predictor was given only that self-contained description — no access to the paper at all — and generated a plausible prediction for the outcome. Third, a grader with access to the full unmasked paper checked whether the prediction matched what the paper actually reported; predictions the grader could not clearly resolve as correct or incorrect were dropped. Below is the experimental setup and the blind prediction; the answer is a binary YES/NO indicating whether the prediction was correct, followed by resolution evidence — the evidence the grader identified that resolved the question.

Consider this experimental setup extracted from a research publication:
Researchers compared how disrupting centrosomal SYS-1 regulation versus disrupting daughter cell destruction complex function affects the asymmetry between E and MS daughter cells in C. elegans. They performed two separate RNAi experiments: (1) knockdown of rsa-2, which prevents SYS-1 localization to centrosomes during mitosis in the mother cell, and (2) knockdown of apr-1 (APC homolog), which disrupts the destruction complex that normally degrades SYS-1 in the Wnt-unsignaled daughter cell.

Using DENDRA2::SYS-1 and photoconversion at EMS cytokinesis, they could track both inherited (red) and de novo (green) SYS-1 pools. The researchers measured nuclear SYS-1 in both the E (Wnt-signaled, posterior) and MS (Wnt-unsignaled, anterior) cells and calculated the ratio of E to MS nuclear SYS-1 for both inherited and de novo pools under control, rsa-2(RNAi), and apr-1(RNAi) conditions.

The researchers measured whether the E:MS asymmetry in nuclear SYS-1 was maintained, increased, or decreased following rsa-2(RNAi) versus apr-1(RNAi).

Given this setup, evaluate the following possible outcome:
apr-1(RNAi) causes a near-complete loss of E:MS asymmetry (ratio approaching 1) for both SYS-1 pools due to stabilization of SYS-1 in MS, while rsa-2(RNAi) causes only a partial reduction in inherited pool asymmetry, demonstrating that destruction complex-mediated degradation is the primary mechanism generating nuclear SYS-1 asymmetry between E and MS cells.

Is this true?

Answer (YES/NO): NO